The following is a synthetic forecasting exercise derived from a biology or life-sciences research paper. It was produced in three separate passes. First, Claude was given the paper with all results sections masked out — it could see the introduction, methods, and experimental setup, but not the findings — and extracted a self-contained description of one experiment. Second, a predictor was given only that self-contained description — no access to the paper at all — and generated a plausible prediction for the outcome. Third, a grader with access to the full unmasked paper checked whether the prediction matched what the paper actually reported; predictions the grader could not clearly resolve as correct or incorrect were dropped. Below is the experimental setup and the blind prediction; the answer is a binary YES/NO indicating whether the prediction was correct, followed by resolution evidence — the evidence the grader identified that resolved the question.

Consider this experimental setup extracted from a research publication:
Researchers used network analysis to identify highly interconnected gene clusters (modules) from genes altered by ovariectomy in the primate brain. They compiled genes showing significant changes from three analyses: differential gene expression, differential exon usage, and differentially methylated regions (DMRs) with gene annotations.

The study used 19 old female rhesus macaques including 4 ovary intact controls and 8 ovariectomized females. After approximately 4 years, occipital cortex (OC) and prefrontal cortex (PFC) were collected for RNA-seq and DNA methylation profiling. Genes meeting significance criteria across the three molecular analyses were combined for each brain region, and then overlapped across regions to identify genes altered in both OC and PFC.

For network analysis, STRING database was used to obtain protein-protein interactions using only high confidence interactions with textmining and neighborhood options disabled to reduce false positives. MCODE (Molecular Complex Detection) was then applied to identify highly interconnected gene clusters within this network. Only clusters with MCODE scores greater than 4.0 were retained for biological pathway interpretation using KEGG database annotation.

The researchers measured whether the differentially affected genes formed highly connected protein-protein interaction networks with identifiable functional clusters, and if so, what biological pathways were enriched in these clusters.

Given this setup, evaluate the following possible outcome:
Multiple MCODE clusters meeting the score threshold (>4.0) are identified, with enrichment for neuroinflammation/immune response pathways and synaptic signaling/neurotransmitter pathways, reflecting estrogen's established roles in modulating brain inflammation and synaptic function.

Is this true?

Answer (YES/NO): NO